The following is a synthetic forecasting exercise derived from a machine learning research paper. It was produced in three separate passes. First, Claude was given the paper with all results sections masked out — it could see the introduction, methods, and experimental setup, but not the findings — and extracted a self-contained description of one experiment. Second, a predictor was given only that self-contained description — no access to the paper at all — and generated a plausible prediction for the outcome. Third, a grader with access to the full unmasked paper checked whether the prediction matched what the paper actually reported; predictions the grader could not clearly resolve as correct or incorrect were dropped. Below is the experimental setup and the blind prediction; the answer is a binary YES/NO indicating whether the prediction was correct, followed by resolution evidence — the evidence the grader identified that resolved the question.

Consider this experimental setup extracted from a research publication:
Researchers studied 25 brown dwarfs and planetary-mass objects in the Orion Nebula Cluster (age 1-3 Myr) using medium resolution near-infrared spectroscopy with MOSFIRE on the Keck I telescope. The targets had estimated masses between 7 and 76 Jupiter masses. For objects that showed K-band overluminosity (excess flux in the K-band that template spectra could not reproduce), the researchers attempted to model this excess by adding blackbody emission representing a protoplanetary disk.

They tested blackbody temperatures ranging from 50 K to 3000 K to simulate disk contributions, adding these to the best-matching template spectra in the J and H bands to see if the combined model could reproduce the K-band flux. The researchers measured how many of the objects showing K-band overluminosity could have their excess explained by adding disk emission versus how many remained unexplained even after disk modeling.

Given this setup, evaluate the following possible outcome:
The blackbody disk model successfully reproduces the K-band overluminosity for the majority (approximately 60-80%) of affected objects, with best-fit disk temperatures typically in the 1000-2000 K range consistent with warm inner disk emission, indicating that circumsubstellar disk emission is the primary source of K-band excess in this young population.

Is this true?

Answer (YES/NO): NO